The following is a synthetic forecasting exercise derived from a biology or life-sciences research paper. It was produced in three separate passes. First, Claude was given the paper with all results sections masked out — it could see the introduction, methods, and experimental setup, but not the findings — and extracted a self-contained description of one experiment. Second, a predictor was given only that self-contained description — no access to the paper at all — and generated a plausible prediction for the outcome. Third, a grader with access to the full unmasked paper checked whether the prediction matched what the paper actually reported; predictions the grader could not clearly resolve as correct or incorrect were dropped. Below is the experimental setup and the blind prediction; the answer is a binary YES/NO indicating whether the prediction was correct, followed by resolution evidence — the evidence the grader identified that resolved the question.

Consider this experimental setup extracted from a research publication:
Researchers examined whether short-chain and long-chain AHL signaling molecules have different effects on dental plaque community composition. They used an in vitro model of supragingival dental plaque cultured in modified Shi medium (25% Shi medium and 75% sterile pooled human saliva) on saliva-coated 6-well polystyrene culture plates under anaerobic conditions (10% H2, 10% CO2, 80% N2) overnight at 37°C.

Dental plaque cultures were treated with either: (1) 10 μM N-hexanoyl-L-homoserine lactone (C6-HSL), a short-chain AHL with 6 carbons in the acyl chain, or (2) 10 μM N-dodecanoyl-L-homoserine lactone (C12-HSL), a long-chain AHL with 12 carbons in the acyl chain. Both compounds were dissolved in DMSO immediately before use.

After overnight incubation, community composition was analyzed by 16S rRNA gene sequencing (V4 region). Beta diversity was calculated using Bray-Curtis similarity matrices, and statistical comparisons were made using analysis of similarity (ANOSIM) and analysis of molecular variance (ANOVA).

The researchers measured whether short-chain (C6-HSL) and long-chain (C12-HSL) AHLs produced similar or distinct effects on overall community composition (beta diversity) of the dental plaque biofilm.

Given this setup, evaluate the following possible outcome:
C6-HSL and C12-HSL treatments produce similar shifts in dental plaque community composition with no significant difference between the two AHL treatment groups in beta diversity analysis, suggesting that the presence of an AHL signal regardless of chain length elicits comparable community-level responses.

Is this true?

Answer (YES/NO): NO